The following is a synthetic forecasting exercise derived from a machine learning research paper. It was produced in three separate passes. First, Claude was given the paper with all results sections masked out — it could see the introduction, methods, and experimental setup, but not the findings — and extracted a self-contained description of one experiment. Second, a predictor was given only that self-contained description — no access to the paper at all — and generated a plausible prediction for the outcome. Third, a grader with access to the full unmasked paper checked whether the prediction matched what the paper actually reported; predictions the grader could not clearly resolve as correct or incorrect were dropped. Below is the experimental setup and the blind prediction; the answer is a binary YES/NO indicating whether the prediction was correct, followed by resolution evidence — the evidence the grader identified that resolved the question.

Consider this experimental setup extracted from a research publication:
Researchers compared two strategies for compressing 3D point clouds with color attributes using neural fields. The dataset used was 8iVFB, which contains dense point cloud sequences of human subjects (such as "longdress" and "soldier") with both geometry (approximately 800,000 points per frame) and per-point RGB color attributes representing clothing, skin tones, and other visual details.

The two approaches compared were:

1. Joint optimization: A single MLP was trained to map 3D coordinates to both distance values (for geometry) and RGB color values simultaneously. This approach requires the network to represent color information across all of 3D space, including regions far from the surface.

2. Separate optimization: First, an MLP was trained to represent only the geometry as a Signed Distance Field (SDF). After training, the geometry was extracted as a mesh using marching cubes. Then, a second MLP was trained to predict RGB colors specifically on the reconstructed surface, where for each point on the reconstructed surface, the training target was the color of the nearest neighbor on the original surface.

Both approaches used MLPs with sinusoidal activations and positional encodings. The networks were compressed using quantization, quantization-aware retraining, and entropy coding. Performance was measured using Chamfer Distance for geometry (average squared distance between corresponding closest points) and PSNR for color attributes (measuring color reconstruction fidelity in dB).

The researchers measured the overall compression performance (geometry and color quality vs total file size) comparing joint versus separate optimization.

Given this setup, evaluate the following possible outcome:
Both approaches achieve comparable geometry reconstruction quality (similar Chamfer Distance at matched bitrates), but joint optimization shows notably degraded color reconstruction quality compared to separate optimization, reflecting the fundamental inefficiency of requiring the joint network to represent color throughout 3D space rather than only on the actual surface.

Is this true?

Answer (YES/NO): NO